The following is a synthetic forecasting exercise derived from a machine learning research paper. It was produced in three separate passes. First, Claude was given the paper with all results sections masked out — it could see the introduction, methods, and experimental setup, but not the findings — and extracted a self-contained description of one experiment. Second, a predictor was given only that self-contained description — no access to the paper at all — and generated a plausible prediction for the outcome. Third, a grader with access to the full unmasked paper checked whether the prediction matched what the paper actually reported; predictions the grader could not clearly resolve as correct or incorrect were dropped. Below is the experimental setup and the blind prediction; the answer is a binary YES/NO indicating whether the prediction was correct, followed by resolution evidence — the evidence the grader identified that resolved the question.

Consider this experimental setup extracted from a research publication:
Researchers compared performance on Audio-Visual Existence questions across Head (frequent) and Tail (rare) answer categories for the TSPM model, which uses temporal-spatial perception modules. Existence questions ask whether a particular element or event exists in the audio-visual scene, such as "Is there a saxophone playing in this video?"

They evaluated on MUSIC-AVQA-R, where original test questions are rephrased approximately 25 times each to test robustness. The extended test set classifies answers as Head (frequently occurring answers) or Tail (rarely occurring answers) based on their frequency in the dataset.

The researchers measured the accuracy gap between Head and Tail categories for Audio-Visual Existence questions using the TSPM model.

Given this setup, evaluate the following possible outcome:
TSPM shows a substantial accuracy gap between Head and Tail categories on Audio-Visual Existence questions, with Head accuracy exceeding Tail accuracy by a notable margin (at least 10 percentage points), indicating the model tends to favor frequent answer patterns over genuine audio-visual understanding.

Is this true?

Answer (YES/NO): NO